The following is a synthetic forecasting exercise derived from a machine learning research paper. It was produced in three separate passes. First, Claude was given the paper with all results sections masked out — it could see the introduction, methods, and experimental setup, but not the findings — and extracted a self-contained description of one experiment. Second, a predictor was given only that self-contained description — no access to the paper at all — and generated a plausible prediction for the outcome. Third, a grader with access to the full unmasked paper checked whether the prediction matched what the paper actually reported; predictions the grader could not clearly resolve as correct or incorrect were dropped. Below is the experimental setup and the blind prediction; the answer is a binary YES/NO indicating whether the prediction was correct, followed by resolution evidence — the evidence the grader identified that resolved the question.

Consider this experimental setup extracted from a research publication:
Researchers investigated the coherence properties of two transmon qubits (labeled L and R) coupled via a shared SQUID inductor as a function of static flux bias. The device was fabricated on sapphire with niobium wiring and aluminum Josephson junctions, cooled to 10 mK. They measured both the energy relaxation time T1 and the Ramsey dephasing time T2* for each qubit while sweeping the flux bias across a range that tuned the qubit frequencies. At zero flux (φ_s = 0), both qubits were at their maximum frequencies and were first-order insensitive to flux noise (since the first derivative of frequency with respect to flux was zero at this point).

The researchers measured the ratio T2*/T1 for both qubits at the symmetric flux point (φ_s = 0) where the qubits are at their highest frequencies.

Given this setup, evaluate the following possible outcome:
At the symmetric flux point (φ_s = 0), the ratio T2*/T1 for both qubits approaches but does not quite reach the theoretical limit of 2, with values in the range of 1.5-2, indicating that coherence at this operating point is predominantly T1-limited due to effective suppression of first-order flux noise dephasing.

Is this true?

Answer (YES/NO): NO